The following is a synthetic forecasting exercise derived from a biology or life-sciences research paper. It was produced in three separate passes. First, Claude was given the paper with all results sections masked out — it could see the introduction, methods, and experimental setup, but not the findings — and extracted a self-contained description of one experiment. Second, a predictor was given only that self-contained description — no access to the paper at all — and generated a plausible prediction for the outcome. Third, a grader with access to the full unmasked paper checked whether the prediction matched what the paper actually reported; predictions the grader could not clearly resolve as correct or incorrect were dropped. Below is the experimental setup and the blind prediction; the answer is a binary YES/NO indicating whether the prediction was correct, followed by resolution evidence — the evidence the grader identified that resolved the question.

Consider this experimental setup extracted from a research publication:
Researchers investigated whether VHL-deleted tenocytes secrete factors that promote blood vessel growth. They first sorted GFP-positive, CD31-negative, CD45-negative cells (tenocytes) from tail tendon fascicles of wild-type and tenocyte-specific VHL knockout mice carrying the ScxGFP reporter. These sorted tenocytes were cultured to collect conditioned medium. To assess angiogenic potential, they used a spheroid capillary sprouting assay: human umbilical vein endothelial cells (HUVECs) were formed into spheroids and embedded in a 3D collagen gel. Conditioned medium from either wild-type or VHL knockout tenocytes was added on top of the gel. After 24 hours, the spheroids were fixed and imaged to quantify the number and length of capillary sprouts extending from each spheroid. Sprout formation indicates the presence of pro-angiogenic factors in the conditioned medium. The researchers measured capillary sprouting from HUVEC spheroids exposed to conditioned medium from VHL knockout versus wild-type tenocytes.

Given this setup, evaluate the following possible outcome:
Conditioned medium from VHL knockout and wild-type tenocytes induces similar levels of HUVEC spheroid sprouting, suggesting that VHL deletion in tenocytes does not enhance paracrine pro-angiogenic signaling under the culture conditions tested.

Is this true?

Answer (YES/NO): NO